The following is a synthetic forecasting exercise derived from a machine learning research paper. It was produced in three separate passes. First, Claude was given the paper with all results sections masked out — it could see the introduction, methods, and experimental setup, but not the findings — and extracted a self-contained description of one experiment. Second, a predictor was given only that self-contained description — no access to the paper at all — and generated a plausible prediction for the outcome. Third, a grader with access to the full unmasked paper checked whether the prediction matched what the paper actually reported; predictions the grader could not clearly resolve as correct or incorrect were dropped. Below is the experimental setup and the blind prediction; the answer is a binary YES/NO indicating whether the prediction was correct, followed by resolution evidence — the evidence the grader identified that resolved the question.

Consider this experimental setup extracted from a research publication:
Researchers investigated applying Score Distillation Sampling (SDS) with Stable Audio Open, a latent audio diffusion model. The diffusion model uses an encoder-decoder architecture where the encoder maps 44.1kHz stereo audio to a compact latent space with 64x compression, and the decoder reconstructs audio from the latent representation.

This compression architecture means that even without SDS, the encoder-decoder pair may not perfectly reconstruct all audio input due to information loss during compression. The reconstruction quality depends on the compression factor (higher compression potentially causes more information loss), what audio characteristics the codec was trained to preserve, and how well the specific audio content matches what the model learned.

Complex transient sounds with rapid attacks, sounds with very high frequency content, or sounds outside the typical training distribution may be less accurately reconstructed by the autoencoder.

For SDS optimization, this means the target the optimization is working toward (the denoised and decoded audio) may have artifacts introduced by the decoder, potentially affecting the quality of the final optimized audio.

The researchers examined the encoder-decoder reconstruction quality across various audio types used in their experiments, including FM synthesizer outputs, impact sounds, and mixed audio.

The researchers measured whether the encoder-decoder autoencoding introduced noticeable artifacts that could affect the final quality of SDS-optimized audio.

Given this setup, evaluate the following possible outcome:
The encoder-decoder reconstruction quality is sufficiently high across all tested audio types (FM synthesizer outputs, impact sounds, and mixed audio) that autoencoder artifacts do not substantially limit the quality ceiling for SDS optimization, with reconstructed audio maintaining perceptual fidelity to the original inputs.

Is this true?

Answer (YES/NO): NO